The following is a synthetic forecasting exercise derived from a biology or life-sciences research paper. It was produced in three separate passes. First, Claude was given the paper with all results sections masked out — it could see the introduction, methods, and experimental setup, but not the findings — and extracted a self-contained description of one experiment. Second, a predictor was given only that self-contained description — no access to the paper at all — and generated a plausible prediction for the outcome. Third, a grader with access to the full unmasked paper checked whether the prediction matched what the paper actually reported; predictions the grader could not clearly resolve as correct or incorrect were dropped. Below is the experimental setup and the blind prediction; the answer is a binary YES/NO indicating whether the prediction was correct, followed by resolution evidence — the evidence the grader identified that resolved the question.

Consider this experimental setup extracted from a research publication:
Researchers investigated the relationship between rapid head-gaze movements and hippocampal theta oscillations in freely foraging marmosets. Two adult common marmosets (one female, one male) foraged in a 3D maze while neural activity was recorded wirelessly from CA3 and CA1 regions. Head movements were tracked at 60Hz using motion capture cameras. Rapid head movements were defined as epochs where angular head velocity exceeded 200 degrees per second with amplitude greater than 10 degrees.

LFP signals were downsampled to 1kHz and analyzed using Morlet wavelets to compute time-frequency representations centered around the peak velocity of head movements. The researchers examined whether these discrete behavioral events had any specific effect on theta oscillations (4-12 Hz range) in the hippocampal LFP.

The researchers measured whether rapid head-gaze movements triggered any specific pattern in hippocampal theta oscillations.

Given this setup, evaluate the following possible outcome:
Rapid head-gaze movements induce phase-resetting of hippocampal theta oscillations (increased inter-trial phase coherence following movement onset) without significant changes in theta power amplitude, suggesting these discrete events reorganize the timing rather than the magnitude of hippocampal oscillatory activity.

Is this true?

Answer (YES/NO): NO